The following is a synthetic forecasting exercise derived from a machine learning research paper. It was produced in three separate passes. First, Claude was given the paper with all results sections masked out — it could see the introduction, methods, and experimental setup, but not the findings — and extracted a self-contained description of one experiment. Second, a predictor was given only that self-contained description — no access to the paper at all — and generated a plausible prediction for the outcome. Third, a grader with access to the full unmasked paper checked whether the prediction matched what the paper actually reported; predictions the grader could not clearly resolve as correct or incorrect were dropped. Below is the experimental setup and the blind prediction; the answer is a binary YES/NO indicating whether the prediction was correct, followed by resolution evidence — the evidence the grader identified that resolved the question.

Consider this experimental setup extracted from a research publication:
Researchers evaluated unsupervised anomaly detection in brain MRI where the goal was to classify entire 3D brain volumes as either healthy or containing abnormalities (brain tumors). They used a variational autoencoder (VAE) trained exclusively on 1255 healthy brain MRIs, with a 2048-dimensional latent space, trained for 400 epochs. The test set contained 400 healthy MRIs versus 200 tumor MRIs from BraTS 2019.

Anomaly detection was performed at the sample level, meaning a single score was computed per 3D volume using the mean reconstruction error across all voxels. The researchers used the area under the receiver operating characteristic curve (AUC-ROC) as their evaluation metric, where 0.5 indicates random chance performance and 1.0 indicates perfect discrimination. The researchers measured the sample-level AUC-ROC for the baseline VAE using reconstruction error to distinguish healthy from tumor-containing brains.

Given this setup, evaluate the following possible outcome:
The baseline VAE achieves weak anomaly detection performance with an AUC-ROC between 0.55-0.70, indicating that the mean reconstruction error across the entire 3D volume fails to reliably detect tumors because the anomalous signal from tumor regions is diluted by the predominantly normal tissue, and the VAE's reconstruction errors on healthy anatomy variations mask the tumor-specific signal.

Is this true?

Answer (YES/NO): NO